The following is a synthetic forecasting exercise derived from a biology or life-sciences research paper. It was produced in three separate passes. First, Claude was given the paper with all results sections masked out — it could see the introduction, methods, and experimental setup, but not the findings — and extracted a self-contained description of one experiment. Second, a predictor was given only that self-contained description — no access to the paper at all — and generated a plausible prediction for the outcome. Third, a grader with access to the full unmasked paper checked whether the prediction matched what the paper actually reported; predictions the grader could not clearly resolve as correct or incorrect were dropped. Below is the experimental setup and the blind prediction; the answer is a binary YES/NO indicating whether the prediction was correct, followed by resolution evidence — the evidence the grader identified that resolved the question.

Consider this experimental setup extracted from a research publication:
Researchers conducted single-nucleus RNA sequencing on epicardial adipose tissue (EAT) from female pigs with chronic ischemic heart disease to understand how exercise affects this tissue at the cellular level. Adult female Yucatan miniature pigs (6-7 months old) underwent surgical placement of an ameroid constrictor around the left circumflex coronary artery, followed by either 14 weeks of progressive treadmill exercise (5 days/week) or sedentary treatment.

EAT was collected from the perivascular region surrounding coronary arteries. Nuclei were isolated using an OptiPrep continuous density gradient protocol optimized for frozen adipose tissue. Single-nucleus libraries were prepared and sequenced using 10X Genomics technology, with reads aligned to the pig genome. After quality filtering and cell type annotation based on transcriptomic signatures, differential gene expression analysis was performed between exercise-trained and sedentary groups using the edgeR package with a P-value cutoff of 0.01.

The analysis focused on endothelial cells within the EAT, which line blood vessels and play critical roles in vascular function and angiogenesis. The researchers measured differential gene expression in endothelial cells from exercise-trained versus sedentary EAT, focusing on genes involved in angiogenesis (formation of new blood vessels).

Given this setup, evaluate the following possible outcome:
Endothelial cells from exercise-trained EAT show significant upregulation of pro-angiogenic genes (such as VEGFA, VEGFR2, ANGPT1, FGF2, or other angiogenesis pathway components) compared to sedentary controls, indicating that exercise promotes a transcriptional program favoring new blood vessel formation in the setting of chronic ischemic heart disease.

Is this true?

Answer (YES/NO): NO